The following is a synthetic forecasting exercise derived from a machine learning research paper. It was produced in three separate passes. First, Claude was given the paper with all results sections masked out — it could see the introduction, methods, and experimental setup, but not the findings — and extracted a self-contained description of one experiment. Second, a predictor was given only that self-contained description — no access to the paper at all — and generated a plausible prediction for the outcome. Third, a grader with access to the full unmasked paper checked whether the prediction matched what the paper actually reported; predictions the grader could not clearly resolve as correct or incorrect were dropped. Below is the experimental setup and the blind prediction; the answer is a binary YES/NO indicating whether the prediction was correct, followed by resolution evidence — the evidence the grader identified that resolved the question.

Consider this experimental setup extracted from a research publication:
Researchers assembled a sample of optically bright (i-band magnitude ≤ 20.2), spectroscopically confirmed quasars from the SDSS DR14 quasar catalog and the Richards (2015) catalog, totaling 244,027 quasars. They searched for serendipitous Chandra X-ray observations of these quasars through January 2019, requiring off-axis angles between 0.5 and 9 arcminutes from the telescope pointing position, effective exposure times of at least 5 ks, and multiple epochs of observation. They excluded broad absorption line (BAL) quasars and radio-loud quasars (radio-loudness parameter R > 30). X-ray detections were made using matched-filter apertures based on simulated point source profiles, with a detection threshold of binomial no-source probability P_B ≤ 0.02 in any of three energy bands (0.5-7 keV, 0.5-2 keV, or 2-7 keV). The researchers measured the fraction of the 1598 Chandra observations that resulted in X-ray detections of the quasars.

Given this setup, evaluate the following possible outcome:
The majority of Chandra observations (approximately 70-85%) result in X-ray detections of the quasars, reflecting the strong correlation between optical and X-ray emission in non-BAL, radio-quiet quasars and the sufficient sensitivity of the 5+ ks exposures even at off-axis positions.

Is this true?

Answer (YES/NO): NO